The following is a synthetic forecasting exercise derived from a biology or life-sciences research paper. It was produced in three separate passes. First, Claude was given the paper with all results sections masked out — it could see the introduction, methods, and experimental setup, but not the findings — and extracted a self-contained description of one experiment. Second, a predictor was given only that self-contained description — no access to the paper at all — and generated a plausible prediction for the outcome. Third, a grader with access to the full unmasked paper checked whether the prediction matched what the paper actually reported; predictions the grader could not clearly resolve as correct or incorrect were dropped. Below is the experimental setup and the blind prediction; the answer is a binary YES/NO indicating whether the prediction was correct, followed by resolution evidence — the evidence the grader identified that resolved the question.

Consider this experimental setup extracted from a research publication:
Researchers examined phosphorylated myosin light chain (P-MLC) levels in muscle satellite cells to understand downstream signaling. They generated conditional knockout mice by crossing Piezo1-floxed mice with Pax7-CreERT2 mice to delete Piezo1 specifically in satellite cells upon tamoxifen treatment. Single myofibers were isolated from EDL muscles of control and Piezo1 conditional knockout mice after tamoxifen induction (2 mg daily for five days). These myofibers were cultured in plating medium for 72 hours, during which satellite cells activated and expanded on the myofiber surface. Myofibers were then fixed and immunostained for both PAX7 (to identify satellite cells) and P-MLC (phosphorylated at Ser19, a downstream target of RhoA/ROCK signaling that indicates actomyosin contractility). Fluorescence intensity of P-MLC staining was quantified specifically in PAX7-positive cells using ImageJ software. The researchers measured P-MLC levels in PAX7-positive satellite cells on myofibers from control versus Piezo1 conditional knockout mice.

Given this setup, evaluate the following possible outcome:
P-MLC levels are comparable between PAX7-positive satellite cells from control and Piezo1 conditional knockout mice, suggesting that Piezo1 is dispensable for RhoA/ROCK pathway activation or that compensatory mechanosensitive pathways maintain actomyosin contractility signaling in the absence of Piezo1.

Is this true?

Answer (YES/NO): NO